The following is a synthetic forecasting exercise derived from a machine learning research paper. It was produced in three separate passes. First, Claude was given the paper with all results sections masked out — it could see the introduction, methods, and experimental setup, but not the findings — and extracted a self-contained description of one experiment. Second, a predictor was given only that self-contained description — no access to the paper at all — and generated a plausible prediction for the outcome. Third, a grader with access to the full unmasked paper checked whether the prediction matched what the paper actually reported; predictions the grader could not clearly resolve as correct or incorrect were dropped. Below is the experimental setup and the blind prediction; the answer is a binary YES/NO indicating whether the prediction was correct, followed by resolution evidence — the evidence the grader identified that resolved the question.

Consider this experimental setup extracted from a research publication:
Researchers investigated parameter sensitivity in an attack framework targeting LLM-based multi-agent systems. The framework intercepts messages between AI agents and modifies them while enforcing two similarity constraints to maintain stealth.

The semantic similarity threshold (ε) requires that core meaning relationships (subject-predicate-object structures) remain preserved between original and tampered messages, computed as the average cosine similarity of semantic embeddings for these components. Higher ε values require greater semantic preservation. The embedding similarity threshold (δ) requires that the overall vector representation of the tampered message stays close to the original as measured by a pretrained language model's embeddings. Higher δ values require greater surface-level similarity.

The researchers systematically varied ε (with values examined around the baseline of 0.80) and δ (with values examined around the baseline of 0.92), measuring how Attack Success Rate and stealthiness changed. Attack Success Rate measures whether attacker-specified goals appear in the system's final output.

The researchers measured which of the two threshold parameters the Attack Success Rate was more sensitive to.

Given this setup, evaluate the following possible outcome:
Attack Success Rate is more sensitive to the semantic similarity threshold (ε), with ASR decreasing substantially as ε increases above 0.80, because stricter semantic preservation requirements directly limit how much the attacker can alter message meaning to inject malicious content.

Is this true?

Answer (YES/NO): YES